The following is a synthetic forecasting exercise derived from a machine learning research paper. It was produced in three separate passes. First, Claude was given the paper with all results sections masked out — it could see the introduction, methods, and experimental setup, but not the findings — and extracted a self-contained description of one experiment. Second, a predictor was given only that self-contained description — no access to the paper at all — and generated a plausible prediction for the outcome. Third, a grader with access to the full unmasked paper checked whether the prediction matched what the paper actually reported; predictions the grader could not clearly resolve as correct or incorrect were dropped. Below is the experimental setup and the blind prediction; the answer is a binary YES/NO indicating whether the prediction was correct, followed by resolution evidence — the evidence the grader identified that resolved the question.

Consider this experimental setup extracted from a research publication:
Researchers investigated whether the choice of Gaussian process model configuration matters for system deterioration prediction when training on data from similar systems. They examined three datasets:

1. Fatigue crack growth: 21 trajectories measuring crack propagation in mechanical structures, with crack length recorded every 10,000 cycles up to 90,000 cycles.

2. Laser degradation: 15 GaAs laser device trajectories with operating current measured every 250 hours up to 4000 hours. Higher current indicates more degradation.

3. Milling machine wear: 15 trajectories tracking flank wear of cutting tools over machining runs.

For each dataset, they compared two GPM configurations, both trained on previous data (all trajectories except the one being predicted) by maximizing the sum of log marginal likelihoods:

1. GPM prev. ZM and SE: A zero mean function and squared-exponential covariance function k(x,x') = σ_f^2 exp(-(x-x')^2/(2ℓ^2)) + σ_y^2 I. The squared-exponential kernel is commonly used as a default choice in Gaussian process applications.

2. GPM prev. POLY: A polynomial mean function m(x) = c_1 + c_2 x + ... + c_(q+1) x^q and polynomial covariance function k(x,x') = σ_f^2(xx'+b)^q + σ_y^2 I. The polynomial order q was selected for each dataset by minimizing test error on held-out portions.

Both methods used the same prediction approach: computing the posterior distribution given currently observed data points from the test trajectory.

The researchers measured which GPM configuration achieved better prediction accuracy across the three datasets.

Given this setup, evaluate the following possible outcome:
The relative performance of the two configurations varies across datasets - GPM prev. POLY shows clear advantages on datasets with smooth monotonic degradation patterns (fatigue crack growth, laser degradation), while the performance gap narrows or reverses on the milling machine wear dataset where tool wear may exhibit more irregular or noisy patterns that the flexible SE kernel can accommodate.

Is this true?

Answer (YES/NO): NO